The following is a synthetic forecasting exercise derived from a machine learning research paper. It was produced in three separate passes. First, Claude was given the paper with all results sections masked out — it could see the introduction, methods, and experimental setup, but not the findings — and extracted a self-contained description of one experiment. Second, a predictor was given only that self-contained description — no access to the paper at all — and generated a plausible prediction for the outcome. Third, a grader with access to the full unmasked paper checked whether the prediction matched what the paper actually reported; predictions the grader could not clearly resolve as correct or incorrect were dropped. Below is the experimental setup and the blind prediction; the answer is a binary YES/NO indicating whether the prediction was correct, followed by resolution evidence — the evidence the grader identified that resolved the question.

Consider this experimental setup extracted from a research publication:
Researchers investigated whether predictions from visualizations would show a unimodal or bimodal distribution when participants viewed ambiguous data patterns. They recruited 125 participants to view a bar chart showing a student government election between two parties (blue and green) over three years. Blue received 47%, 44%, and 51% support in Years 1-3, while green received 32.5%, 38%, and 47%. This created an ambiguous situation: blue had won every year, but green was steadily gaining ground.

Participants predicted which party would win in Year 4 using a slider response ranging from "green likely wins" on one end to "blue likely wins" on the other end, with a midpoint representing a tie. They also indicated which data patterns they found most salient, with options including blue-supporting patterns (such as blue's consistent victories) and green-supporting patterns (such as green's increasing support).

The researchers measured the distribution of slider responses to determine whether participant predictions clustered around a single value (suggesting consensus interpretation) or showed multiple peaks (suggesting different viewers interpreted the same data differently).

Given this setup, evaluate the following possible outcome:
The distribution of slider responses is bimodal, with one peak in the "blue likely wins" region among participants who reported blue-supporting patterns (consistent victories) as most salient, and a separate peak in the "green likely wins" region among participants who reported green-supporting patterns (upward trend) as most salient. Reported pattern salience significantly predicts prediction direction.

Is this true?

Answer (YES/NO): YES